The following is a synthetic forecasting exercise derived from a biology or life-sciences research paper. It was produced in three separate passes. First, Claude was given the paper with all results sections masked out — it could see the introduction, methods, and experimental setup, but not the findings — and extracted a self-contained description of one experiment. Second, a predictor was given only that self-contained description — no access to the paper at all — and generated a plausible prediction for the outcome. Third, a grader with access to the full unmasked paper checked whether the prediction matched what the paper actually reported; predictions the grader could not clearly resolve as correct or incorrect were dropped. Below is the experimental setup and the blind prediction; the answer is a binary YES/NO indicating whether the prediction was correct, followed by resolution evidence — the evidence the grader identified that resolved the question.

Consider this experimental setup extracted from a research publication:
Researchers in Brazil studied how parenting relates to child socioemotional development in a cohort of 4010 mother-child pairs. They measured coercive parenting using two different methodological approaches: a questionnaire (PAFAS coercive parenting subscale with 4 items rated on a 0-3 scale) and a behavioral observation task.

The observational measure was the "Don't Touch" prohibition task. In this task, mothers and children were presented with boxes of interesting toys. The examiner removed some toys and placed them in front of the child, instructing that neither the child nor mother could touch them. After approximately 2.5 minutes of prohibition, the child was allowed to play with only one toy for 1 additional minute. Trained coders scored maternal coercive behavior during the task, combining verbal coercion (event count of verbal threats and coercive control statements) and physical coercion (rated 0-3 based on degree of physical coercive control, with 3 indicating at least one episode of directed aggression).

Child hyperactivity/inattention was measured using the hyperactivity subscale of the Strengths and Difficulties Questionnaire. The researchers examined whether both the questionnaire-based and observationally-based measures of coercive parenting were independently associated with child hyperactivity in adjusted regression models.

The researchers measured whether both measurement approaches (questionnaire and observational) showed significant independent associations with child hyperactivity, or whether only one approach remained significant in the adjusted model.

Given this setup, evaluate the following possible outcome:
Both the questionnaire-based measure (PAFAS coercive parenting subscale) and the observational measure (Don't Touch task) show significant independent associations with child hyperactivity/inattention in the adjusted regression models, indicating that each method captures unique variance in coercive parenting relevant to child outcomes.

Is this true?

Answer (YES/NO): YES